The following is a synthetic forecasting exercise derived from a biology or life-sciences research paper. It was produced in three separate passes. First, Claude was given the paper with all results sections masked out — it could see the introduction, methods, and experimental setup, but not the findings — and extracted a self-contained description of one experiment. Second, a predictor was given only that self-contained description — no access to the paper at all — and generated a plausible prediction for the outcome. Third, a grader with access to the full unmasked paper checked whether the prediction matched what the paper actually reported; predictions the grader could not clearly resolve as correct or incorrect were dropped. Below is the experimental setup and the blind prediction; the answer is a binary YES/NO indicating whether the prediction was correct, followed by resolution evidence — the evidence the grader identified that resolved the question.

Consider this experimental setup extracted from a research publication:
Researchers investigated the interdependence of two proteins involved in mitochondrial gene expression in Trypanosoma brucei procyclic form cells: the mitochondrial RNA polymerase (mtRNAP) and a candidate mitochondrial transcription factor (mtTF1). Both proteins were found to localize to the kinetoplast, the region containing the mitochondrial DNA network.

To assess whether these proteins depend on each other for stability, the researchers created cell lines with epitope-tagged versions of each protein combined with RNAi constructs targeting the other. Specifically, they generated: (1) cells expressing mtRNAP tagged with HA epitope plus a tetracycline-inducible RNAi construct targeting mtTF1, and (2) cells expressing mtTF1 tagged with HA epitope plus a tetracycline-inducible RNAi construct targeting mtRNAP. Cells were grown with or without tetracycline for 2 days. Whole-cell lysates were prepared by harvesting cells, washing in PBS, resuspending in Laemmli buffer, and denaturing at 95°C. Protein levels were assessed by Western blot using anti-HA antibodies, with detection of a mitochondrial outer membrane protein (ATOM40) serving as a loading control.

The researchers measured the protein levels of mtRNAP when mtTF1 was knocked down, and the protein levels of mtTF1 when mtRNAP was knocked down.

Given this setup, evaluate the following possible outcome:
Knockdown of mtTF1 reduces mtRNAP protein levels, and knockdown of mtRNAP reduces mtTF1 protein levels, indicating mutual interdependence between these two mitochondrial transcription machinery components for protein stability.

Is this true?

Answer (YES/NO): NO